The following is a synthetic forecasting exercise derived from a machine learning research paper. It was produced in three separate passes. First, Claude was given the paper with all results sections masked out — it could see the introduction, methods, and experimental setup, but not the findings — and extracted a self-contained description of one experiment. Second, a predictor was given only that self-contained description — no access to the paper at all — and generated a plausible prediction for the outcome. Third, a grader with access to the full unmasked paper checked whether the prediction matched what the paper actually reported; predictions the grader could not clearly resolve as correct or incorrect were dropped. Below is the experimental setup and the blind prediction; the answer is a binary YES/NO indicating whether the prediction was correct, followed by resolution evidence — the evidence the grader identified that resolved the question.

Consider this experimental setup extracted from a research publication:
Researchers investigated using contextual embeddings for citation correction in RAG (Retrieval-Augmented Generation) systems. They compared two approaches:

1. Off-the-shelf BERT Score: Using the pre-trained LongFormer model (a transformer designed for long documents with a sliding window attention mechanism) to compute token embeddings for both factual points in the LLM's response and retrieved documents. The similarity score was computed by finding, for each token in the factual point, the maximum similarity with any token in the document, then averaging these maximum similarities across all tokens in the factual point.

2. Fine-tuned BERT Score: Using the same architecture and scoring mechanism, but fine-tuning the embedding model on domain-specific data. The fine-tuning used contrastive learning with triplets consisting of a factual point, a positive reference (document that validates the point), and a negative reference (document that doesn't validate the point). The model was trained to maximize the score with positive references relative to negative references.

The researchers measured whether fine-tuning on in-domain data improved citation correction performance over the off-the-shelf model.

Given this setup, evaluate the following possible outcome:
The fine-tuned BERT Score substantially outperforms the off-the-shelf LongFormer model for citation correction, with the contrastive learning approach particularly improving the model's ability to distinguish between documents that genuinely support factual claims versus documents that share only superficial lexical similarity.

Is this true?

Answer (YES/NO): YES